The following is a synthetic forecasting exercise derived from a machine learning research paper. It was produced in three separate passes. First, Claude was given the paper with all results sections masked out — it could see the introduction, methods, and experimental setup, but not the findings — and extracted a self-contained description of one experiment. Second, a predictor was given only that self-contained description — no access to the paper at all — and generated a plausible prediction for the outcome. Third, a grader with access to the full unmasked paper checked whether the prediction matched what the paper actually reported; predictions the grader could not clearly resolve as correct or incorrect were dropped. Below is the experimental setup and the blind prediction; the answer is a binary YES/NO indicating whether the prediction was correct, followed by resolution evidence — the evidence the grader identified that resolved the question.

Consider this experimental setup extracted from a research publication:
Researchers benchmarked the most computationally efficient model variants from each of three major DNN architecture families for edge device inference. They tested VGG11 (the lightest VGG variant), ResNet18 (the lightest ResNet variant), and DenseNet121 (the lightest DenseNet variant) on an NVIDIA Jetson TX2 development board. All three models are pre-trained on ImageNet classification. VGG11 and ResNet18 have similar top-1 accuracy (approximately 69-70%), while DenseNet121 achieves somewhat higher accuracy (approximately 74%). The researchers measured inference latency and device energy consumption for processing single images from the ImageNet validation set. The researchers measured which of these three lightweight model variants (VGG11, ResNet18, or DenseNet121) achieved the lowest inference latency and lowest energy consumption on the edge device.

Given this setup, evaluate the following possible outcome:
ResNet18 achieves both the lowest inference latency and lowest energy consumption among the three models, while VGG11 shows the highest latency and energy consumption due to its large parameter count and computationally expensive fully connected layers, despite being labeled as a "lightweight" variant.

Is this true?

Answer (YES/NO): NO